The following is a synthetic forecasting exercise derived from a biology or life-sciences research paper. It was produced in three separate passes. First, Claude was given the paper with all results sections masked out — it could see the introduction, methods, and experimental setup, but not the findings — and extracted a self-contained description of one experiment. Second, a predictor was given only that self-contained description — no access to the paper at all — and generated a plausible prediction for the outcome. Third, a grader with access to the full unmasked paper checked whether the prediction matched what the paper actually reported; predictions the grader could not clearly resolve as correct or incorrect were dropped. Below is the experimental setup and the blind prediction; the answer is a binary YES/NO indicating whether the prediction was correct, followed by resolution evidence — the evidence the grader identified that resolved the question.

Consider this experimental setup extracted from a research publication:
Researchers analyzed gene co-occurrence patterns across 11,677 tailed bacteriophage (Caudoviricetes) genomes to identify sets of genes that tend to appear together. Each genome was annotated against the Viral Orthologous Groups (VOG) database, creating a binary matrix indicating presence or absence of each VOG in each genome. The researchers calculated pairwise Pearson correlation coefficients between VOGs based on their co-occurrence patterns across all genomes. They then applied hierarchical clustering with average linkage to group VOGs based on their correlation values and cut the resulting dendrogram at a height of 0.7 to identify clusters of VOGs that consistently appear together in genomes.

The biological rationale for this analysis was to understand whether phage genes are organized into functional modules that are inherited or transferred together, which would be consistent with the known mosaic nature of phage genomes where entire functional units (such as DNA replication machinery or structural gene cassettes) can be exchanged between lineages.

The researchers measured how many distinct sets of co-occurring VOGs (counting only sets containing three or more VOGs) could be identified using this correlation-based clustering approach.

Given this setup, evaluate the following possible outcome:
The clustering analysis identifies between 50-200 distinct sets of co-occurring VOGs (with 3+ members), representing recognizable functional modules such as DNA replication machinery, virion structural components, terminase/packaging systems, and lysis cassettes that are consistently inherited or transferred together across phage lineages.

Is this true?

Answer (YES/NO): YES